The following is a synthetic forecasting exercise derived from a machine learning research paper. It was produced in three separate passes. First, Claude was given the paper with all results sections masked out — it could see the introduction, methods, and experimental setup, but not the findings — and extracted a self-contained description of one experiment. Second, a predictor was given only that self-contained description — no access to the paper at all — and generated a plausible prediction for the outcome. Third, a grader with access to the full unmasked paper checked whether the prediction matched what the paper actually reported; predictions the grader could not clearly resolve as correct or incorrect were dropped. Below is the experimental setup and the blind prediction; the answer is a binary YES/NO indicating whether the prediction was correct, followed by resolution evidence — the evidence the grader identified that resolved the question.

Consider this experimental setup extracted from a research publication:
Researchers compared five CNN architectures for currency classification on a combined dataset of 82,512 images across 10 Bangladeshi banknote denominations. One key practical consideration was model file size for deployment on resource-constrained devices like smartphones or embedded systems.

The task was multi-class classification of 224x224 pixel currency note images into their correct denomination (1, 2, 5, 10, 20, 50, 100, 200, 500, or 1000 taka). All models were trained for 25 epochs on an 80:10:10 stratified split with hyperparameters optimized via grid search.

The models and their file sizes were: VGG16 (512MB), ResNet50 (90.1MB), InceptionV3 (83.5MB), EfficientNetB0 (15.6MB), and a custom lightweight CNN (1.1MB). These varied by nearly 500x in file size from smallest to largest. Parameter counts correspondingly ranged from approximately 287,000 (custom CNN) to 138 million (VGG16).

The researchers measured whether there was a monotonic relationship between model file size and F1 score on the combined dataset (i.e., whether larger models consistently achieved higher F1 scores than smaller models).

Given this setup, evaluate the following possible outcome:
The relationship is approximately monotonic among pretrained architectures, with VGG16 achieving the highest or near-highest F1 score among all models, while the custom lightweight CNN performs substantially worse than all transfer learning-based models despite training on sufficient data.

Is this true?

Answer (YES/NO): NO